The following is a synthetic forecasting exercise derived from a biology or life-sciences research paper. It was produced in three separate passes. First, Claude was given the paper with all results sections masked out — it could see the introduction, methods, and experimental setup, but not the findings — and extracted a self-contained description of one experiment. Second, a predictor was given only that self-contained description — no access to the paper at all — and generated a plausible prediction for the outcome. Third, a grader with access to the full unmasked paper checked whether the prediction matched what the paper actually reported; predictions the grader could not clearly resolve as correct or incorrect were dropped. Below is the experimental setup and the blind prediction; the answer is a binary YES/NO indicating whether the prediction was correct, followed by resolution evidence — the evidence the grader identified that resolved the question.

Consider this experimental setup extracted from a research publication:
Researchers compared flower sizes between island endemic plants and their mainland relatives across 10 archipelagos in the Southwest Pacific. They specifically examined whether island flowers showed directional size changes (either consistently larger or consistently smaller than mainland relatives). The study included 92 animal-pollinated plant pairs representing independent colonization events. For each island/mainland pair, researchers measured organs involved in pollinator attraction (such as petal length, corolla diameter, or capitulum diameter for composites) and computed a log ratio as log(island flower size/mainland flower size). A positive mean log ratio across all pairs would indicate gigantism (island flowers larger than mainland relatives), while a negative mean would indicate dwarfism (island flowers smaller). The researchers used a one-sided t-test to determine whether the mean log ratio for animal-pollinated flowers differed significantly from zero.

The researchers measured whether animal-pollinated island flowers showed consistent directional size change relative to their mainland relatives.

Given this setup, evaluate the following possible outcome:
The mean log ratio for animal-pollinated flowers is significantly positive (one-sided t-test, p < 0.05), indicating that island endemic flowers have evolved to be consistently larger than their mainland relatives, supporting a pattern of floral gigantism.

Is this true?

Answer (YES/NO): NO